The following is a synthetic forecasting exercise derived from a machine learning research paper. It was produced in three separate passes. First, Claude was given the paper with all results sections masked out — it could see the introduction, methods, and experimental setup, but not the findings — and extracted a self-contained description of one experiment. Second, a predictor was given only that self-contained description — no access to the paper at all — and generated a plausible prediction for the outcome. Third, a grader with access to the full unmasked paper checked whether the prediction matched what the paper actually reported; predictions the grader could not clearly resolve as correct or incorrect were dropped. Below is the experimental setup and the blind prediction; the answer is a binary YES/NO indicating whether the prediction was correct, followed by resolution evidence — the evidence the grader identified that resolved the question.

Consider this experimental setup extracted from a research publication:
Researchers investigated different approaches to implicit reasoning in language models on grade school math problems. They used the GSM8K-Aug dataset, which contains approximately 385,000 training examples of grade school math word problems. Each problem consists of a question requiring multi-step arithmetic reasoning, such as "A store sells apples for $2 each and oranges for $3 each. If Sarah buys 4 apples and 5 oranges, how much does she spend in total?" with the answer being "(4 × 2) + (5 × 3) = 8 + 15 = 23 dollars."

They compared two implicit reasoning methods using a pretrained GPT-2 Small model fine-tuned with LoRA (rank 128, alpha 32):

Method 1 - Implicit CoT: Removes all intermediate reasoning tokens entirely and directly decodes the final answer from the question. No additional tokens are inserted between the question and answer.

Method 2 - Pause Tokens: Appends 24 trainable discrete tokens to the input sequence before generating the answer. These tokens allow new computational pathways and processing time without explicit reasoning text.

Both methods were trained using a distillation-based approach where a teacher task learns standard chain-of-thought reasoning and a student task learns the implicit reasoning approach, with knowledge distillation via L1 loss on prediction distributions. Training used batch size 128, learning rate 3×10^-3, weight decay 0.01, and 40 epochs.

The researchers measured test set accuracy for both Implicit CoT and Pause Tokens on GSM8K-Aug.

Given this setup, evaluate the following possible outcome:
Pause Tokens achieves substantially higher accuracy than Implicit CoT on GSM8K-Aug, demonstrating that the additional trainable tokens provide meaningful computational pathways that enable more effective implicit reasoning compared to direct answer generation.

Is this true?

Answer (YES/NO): NO